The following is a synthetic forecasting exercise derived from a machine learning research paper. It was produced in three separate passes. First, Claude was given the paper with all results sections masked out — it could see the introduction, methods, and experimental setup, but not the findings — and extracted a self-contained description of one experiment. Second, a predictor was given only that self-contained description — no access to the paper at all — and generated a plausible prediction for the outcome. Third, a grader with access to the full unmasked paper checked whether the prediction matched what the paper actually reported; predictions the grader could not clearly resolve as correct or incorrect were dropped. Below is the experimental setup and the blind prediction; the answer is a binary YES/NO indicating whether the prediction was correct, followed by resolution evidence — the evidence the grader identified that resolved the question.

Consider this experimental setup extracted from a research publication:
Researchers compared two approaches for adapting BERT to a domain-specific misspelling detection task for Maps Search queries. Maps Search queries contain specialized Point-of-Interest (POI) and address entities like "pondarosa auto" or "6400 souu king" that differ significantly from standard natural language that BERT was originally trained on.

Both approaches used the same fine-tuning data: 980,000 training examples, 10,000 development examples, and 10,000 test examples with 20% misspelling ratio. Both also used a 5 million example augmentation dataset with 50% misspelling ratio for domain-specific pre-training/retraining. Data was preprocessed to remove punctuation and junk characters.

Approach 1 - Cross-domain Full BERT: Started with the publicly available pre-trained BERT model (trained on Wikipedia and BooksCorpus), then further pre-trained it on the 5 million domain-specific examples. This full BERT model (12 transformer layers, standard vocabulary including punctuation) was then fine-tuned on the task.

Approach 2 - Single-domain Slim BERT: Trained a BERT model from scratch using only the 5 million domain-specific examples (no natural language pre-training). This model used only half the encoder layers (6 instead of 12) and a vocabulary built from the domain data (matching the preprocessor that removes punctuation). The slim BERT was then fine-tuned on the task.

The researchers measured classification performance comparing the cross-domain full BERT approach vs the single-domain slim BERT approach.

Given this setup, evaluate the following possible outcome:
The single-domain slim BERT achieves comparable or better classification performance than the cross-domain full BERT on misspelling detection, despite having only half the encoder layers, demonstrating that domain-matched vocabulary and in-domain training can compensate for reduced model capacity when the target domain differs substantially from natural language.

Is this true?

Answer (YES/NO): YES